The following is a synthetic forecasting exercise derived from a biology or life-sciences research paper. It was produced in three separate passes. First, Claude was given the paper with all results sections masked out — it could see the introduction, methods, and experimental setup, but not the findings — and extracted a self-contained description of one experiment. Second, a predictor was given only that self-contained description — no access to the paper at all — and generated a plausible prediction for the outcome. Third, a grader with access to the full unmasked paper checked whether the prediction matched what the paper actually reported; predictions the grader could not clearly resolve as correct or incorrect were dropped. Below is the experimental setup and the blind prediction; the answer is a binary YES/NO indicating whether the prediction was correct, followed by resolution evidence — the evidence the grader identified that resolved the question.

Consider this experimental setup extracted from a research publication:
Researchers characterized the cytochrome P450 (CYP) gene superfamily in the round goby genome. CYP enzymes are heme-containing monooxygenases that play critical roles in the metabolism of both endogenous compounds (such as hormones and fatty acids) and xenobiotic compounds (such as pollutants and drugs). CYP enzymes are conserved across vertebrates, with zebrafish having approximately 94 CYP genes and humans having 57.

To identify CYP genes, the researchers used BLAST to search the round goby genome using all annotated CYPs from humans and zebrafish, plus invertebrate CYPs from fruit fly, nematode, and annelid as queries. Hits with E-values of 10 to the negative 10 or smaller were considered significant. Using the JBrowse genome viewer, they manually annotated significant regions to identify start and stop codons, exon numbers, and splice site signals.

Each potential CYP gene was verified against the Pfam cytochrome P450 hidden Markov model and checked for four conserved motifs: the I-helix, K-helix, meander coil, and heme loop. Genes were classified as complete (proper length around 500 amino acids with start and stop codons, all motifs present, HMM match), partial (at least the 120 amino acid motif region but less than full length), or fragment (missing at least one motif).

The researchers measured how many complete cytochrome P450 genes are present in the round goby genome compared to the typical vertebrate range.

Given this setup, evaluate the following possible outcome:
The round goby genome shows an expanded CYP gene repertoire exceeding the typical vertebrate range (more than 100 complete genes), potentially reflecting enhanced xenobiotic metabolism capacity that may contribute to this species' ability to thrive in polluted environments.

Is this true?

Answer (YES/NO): NO